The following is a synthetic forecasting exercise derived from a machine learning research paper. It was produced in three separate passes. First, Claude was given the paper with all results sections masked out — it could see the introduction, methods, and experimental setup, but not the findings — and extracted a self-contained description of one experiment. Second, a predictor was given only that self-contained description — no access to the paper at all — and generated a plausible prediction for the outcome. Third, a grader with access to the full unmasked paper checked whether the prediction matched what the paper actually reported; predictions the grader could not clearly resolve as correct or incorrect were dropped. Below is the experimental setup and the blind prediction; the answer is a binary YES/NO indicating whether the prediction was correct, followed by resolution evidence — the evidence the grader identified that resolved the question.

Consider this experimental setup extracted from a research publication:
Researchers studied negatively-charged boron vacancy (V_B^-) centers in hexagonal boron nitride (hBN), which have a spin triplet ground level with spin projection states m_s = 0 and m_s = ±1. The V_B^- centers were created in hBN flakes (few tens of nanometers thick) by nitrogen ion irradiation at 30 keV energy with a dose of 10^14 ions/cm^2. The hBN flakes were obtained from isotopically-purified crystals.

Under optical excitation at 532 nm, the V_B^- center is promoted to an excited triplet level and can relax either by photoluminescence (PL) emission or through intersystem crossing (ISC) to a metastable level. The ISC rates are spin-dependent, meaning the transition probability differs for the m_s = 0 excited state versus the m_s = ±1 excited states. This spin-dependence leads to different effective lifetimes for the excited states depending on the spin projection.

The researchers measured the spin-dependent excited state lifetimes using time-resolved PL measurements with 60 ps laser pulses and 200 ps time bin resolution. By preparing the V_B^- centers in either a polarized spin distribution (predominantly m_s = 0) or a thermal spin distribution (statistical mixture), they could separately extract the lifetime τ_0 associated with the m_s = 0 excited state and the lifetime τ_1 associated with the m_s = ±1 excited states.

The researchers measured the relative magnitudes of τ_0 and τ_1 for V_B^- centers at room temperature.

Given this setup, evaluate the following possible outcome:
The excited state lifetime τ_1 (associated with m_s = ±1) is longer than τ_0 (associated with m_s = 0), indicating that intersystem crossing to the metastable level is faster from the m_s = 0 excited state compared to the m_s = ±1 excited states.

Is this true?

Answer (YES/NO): NO